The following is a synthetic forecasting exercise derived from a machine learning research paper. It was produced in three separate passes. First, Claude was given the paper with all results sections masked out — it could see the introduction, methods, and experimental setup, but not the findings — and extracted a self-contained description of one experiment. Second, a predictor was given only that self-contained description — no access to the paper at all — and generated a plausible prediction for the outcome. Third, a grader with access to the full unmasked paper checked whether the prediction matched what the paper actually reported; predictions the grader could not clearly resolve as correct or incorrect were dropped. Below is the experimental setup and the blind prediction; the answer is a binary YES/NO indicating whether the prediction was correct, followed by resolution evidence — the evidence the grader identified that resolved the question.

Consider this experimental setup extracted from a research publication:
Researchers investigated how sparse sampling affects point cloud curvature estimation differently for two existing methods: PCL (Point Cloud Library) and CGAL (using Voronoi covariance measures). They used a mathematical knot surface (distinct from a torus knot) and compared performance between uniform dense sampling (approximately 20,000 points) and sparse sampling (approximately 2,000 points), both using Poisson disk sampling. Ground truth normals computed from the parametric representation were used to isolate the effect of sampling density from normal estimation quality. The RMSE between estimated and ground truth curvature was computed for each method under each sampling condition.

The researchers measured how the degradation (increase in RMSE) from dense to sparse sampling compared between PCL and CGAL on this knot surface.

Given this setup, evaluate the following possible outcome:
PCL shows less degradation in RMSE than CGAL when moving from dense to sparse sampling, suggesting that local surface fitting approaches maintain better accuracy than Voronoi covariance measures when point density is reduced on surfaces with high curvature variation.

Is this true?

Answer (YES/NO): YES